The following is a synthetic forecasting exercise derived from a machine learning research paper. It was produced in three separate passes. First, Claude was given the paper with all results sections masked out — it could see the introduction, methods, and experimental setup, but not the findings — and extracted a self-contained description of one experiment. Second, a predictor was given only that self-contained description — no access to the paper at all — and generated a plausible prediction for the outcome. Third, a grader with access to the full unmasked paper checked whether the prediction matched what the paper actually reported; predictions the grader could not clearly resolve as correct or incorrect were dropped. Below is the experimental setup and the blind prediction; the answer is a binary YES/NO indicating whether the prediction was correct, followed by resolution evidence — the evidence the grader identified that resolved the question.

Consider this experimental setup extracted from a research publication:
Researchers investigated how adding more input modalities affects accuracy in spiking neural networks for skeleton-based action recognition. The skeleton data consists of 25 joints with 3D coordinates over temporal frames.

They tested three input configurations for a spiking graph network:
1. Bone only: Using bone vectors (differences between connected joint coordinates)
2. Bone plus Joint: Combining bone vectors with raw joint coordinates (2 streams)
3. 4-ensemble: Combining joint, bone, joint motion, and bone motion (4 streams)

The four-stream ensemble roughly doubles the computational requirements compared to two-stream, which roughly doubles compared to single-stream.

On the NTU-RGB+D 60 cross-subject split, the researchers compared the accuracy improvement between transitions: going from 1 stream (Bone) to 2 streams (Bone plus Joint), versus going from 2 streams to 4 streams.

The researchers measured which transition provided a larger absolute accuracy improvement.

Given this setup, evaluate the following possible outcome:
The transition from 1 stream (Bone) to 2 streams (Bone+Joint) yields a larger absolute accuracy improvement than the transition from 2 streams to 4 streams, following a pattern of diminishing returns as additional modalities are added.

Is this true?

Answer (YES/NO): NO